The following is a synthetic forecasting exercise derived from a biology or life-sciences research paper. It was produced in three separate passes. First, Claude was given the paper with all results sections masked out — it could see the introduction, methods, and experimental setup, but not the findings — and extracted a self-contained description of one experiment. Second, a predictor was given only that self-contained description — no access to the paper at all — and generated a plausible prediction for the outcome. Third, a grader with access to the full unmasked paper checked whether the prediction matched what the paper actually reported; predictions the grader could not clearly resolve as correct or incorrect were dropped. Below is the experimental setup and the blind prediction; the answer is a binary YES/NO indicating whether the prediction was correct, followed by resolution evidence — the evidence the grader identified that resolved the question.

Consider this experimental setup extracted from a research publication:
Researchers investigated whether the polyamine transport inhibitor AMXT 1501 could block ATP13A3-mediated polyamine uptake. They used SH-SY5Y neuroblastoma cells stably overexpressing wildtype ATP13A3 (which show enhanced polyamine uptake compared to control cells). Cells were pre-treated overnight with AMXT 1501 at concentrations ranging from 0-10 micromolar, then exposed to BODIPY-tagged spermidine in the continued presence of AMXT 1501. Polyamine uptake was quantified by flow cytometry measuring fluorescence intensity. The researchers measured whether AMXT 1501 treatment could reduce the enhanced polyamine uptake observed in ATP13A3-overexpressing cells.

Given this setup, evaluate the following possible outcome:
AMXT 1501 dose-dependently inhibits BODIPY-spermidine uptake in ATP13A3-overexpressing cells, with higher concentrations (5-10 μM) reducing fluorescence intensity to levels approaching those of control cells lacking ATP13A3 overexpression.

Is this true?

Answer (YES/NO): NO